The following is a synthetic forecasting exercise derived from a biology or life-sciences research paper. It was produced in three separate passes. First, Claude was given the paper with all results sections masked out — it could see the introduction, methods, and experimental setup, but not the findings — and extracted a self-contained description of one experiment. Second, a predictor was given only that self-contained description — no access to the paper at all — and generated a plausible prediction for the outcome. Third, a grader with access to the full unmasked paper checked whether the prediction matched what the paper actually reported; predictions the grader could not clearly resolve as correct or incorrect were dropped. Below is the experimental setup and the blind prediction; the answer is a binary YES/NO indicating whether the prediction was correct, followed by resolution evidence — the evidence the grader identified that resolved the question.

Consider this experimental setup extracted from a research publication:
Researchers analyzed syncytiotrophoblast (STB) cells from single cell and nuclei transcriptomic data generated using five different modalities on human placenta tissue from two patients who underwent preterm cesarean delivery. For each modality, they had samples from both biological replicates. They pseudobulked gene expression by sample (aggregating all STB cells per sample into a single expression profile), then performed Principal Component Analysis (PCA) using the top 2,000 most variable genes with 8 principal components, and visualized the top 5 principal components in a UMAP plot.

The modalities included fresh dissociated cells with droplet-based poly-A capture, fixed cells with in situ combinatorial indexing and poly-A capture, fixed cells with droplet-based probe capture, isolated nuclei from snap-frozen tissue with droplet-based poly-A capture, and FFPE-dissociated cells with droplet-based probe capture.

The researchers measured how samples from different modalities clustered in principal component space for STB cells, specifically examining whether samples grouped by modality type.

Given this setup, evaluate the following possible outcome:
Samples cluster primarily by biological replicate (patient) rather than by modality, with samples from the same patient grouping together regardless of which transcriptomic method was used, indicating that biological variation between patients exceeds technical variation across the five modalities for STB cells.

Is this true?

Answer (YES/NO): NO